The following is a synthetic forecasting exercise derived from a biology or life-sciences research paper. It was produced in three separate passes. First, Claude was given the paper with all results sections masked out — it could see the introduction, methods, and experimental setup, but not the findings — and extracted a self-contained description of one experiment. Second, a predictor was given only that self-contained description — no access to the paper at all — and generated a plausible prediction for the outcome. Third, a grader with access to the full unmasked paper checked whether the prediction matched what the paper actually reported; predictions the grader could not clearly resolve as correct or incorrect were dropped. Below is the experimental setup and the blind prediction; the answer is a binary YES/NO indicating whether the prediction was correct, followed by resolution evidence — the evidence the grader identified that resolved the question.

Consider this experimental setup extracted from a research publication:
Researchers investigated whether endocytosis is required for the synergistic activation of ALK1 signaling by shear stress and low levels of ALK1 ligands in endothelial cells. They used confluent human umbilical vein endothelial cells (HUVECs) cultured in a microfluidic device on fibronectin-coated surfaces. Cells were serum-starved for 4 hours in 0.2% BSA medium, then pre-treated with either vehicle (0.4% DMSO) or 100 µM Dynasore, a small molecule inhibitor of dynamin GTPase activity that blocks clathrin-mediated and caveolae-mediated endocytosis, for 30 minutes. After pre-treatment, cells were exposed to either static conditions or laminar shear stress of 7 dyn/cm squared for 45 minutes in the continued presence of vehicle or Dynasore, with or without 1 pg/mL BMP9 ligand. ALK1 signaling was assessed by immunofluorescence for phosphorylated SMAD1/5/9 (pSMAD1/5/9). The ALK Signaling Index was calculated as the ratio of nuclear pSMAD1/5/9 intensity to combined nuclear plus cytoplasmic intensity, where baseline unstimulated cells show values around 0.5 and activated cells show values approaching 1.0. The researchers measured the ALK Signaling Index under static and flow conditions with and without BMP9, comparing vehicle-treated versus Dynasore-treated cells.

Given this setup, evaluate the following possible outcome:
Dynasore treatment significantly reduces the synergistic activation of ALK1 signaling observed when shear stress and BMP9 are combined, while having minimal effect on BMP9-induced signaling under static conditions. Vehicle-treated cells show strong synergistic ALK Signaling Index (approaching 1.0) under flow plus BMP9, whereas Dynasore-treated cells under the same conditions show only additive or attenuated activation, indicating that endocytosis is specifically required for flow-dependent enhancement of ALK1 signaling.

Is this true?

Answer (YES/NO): NO